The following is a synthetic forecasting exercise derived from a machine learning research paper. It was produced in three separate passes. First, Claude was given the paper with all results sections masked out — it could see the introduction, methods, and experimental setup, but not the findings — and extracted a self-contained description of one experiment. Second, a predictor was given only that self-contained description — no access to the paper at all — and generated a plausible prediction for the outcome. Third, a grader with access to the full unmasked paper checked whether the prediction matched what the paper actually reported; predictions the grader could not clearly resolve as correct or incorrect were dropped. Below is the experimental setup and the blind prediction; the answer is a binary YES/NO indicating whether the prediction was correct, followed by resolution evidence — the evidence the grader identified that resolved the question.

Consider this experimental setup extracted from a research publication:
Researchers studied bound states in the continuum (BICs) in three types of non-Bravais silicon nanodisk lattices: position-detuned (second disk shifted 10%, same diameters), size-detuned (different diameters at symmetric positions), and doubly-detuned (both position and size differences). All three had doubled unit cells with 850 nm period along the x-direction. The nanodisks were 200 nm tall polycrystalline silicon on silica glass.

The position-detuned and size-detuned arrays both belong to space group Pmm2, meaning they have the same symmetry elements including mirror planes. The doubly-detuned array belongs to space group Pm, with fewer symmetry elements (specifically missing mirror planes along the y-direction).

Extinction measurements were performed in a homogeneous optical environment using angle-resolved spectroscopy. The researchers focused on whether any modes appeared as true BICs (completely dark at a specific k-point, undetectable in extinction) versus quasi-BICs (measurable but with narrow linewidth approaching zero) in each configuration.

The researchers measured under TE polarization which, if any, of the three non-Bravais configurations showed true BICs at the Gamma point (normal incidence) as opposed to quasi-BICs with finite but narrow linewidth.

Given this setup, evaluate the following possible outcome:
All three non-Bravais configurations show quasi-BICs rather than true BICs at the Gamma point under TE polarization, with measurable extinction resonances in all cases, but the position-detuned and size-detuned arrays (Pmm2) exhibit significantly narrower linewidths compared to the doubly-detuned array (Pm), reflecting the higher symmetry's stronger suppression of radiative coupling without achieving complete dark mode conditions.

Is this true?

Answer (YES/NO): NO